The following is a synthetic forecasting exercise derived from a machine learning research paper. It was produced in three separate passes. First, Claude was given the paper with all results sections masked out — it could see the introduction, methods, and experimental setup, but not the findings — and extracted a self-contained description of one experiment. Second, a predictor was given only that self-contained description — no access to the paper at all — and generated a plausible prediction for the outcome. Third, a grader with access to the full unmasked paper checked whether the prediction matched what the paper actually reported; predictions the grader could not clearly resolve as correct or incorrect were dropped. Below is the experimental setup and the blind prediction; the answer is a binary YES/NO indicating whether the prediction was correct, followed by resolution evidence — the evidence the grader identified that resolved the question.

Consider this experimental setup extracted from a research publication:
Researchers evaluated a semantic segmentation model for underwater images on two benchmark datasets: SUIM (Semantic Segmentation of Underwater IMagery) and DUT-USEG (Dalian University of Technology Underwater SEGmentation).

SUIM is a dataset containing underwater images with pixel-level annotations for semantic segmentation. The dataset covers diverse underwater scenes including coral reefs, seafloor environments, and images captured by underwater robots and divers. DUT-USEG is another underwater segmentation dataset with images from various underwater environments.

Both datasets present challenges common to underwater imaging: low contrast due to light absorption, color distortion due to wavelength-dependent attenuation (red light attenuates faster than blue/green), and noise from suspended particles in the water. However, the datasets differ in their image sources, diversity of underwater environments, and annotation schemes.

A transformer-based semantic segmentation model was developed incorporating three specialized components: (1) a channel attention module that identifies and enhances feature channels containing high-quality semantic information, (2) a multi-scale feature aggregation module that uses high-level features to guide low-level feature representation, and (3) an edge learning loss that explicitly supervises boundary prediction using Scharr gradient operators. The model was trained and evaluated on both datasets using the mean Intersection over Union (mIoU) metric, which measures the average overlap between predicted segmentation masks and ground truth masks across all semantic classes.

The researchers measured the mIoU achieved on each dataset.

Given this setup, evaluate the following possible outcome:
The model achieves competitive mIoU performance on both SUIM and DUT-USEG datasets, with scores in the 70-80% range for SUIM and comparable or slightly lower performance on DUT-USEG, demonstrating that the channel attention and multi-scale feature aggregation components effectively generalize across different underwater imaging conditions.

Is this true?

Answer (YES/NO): NO